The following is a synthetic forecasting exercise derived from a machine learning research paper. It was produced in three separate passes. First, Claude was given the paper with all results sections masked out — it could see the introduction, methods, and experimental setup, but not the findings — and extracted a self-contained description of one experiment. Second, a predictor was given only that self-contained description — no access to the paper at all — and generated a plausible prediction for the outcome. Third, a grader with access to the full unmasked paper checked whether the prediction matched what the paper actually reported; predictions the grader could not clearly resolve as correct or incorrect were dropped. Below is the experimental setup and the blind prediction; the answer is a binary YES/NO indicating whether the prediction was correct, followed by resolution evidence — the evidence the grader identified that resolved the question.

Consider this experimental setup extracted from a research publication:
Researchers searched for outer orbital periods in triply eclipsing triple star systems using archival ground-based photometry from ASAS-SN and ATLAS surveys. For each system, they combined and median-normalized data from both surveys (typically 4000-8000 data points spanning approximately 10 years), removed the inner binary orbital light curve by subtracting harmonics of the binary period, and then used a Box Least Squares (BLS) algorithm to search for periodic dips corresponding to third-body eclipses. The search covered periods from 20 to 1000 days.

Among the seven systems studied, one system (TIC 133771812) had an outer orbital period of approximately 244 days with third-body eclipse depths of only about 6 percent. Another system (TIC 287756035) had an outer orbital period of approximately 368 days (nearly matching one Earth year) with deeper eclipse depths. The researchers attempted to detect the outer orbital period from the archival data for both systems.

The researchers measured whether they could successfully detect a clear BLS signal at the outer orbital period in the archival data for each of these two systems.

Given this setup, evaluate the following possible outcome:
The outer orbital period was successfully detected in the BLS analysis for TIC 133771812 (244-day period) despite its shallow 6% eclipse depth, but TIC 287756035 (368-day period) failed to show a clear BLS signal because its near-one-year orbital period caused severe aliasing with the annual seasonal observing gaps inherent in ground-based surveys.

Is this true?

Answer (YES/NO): NO